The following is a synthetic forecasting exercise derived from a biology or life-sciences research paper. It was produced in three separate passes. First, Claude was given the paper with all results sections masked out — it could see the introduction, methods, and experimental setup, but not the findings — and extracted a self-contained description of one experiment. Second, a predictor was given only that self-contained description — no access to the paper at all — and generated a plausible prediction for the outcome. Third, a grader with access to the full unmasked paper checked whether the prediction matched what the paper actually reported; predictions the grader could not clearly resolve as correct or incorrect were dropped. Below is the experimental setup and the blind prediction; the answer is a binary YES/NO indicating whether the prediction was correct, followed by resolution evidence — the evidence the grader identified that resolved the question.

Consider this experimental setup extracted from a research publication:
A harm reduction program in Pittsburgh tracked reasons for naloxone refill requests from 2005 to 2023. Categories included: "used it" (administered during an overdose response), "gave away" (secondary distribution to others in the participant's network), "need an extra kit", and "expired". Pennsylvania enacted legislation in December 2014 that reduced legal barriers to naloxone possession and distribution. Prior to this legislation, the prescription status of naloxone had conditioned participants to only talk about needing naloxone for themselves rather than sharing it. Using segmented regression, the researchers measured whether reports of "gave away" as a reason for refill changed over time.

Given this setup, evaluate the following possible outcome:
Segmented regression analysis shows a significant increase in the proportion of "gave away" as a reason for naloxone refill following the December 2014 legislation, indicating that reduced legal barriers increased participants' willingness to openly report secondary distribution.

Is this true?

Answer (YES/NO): NO